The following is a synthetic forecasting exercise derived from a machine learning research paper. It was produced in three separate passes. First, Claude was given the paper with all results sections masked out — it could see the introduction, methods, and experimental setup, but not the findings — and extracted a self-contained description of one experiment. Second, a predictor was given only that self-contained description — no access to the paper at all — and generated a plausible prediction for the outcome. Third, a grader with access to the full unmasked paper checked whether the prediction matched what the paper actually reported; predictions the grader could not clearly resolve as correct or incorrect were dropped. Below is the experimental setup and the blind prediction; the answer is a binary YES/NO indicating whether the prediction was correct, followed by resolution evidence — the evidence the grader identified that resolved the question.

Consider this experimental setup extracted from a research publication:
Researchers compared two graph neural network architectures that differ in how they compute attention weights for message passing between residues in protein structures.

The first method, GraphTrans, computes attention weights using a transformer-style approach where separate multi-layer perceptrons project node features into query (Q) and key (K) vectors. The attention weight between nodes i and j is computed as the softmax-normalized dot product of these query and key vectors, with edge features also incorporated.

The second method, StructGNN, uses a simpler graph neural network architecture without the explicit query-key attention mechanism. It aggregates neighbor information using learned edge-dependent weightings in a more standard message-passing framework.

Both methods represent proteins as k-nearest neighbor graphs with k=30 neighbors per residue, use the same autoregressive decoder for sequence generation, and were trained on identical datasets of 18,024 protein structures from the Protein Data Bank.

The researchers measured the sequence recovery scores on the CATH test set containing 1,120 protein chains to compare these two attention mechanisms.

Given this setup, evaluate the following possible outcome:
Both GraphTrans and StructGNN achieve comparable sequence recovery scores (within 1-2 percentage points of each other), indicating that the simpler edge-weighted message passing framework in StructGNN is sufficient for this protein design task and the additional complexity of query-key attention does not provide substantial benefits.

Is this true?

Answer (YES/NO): YES